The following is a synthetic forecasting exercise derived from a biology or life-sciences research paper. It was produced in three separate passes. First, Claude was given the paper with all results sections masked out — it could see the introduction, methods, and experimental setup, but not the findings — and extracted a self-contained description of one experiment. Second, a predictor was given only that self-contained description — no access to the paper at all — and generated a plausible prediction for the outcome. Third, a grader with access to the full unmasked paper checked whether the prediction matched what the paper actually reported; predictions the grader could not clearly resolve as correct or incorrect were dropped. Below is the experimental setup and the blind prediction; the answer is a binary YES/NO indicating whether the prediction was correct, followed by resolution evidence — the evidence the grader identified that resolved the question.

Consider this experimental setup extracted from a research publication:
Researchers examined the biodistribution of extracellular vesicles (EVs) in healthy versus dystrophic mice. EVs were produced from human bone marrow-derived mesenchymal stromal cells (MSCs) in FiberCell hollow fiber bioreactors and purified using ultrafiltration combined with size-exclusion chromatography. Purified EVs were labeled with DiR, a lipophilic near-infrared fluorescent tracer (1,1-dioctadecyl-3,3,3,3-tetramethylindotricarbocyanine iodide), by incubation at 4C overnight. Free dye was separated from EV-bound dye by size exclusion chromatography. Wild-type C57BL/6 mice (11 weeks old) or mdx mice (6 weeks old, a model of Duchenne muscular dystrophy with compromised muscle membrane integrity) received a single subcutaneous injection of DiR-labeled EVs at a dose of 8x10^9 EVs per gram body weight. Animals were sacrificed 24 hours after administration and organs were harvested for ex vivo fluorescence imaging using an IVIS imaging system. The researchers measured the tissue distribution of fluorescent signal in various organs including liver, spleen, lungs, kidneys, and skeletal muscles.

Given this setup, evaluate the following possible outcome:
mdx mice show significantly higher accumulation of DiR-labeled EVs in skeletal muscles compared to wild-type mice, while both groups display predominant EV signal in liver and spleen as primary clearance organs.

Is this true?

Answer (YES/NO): NO